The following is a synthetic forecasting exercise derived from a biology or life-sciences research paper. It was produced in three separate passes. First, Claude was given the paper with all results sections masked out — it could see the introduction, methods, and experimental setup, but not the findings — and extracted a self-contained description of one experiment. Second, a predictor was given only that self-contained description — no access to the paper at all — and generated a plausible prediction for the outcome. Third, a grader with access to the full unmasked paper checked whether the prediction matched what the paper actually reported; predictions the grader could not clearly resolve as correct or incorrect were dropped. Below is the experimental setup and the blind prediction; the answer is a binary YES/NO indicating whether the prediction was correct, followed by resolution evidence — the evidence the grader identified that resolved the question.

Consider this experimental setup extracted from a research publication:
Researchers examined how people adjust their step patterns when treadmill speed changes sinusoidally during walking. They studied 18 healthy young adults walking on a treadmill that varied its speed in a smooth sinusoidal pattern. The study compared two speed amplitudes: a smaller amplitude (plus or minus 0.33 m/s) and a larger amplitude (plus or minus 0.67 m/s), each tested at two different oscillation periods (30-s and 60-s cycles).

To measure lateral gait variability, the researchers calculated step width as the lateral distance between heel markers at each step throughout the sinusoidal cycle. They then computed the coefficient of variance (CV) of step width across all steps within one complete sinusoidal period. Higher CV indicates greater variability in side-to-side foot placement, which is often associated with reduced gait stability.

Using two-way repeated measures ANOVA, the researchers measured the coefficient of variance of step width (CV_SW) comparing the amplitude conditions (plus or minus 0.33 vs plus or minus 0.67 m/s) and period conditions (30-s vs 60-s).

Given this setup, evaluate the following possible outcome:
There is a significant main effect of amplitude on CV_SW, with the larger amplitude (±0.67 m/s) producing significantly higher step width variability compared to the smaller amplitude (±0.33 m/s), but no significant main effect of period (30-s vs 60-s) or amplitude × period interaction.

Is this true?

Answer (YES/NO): NO